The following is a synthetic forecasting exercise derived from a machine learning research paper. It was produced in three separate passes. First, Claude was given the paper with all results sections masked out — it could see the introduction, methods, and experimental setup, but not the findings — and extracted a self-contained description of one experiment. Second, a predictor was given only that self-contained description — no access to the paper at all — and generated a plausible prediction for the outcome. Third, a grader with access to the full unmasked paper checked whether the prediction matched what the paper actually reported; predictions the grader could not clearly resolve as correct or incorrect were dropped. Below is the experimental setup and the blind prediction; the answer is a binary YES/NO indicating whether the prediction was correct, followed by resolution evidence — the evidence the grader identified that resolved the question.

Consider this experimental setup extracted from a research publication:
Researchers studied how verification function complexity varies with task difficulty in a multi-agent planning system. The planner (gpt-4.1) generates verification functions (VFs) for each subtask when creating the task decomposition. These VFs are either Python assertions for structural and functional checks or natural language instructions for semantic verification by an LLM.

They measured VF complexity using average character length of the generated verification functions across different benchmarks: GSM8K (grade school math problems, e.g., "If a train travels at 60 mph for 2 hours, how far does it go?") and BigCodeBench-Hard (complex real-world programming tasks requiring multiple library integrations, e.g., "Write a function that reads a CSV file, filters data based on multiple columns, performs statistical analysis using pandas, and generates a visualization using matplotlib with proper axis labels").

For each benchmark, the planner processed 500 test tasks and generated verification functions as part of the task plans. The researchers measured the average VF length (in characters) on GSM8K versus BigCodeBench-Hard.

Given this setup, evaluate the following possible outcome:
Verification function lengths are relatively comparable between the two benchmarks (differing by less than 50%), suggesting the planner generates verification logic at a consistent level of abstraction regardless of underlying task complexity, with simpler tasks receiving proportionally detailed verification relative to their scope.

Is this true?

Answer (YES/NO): NO